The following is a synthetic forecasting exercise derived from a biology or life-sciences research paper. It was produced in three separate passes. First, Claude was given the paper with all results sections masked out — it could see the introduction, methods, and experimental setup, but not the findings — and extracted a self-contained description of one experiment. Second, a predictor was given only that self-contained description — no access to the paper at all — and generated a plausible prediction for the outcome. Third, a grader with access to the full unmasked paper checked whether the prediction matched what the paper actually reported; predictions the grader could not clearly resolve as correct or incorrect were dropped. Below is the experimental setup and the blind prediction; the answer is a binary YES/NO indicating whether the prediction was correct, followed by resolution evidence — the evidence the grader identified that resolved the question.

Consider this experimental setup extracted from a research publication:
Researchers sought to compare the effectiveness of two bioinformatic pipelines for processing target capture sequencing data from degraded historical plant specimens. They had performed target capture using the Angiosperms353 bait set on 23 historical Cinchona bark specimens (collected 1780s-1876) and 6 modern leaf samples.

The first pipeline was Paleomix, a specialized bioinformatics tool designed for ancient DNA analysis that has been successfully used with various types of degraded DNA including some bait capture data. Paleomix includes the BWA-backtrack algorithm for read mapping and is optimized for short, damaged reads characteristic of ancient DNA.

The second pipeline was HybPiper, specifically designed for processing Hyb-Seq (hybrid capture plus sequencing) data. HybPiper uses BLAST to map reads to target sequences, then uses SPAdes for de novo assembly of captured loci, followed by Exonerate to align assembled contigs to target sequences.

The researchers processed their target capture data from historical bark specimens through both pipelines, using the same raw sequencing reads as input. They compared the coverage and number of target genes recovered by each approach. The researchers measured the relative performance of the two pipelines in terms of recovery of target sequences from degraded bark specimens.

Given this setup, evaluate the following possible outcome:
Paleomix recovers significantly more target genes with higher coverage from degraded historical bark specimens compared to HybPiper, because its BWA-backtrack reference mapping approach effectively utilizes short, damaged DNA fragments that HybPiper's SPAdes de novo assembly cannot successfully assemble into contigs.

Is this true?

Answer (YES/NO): NO